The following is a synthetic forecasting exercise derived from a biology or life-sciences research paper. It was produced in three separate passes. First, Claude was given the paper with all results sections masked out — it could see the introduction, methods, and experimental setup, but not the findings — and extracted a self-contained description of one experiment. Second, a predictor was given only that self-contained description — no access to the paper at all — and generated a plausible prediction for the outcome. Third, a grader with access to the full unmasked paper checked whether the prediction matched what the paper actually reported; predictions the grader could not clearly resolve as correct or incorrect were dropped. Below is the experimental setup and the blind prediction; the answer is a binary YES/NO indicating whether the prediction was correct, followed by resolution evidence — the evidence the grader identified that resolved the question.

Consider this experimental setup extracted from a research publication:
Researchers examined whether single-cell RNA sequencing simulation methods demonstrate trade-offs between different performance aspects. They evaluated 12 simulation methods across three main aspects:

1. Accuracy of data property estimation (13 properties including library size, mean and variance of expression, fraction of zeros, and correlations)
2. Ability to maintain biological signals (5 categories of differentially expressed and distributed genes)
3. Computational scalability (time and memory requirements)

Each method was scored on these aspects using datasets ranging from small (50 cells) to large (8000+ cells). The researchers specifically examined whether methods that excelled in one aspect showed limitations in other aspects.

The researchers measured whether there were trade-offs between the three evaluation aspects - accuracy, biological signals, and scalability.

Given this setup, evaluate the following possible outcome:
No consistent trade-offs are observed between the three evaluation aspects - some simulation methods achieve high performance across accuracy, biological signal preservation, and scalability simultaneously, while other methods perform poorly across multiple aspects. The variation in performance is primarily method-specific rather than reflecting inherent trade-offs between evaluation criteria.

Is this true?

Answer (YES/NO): NO